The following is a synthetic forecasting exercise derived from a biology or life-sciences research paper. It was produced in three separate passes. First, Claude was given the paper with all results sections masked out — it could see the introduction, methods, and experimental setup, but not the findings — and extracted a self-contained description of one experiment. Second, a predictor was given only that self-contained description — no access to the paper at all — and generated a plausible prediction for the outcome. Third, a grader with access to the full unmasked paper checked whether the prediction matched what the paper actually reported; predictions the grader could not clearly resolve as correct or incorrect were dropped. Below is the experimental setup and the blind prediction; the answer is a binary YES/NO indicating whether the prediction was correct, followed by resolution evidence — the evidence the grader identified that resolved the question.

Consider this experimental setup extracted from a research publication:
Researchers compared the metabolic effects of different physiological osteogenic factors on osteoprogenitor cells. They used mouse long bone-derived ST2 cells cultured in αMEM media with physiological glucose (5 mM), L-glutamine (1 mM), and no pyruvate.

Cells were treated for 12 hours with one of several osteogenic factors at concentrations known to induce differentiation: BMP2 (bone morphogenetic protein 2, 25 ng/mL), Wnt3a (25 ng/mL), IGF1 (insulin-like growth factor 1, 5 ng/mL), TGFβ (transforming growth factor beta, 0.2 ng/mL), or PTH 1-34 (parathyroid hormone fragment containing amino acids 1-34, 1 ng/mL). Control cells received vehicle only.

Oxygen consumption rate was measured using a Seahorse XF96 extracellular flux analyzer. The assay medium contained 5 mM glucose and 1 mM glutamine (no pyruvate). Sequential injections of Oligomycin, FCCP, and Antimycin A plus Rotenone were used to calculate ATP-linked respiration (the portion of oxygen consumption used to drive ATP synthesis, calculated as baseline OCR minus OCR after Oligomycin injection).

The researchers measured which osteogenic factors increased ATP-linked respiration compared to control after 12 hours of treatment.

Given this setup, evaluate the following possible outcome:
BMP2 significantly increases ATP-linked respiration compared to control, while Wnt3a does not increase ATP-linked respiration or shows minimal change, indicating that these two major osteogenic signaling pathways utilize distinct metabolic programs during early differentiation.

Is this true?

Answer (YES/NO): NO